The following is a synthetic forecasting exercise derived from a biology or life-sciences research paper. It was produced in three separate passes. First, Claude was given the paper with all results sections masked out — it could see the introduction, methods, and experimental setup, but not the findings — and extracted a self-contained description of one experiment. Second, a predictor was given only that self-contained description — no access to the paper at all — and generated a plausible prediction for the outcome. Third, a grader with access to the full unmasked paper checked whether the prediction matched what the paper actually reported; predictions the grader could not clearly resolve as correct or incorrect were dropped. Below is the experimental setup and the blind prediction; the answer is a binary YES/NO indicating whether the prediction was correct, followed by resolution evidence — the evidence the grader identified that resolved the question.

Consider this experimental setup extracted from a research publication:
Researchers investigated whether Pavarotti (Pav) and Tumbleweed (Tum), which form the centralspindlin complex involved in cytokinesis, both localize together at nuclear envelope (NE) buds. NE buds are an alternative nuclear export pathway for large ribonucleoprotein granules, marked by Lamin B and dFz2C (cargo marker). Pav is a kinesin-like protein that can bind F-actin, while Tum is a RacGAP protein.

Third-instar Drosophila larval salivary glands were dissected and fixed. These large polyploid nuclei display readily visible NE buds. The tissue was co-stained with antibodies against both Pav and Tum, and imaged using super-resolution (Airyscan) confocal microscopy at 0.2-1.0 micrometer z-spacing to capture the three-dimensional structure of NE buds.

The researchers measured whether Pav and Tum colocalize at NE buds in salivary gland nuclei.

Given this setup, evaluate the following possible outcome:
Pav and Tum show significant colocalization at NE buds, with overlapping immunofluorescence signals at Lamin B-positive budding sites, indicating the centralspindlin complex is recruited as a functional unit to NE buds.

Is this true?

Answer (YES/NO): NO